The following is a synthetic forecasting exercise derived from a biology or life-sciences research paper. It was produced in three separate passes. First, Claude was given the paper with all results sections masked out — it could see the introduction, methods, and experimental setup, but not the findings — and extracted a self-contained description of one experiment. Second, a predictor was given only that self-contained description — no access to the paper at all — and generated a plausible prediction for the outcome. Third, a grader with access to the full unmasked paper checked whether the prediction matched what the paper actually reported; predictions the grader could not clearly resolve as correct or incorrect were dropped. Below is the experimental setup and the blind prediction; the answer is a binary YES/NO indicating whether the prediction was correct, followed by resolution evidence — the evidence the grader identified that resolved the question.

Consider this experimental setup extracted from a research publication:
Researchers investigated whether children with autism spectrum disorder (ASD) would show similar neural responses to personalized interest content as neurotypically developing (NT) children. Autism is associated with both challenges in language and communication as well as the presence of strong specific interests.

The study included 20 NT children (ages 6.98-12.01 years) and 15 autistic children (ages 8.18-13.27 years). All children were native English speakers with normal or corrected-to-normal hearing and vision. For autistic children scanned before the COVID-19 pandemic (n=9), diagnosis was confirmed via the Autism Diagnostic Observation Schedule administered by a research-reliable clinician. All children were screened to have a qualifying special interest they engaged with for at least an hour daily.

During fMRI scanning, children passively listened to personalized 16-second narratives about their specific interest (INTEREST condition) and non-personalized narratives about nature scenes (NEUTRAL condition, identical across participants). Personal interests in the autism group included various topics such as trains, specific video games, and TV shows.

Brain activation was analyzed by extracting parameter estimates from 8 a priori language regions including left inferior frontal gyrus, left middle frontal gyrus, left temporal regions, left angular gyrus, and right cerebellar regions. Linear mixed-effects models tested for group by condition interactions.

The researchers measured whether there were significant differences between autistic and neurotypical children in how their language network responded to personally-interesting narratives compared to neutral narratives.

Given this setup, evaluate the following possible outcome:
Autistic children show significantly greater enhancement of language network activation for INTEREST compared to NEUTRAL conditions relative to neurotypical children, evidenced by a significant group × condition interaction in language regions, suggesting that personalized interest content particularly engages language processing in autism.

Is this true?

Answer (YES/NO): NO